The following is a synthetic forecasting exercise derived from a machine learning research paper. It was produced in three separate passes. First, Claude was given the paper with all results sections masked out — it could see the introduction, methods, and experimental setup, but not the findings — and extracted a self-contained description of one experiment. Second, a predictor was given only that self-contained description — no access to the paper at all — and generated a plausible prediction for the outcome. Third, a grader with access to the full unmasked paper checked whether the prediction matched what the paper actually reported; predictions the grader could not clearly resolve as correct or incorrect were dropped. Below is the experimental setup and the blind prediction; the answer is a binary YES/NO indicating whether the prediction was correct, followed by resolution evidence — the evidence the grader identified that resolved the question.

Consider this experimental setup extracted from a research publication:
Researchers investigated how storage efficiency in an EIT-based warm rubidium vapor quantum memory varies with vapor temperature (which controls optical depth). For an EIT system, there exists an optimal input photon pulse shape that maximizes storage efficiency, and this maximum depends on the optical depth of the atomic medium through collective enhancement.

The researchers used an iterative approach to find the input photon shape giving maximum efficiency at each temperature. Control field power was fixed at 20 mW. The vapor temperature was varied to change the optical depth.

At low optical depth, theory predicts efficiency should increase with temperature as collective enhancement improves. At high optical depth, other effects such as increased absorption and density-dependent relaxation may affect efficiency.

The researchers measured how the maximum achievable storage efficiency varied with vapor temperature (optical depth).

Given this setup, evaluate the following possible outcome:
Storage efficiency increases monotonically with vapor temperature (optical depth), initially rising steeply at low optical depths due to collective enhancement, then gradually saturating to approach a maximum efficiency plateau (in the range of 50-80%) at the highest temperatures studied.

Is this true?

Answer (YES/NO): NO